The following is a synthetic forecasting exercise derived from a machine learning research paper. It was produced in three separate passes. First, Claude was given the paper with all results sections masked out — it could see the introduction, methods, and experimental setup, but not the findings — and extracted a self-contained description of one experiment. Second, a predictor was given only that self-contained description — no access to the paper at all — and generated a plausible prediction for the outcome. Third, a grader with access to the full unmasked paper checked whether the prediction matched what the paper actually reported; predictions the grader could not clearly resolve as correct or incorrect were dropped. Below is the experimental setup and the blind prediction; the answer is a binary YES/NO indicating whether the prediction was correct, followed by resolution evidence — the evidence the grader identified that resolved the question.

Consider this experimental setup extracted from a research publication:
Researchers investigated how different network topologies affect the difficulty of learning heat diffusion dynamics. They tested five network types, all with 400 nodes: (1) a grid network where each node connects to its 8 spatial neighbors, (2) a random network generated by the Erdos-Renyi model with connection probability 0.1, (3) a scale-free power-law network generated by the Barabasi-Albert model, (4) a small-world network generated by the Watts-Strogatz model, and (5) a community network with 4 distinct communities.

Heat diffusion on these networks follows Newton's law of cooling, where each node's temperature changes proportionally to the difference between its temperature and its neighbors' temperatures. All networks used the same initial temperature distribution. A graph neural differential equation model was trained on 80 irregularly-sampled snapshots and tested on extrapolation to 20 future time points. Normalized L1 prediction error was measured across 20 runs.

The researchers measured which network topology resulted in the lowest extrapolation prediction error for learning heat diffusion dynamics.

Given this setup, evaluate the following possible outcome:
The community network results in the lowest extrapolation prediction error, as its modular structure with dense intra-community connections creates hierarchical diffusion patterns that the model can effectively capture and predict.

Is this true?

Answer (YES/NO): NO